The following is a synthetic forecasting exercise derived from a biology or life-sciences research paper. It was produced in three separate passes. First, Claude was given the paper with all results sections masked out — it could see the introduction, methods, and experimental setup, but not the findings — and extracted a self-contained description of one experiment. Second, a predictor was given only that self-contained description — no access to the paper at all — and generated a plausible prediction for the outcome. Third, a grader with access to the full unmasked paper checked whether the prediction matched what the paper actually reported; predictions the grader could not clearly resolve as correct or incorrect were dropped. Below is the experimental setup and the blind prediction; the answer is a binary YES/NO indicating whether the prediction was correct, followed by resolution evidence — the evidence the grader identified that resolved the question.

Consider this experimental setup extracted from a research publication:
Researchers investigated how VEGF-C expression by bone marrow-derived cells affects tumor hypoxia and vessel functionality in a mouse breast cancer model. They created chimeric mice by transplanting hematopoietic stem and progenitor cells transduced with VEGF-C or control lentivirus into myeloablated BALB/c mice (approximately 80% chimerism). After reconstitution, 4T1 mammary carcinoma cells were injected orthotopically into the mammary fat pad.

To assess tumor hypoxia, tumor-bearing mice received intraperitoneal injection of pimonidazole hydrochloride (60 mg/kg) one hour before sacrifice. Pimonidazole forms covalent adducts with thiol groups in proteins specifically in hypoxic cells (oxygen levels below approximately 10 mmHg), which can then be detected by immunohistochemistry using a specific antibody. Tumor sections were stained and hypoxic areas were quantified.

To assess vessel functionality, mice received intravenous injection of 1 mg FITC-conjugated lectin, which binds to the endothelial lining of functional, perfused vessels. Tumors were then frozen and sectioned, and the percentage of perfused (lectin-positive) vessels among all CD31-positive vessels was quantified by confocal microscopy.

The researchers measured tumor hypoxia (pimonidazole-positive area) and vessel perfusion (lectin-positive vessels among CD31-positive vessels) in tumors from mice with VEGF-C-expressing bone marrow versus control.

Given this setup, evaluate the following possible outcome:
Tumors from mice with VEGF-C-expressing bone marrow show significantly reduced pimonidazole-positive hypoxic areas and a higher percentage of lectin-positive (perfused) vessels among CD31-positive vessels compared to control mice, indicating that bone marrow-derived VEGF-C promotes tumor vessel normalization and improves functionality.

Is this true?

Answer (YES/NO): YES